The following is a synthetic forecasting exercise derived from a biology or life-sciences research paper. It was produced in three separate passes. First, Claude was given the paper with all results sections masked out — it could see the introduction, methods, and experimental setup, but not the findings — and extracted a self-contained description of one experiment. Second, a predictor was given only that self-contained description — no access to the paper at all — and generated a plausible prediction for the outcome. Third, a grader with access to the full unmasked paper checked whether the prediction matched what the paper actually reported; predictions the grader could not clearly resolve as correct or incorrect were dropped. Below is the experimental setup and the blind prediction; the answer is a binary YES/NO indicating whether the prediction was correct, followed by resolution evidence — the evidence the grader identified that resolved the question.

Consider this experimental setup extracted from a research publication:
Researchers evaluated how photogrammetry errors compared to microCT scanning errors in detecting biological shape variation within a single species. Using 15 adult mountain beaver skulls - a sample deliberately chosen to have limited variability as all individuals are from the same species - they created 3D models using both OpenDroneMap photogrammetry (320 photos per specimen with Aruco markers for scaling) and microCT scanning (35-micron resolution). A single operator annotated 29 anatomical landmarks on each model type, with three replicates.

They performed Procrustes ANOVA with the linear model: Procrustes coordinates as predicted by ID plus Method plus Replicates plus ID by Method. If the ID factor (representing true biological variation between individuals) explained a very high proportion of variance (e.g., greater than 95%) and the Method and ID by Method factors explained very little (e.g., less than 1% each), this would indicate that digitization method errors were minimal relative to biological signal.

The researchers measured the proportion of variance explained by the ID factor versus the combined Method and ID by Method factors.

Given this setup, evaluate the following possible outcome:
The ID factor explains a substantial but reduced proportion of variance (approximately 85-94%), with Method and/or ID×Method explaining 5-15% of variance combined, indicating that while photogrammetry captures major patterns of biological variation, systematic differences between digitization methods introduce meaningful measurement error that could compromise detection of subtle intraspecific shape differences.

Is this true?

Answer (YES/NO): NO